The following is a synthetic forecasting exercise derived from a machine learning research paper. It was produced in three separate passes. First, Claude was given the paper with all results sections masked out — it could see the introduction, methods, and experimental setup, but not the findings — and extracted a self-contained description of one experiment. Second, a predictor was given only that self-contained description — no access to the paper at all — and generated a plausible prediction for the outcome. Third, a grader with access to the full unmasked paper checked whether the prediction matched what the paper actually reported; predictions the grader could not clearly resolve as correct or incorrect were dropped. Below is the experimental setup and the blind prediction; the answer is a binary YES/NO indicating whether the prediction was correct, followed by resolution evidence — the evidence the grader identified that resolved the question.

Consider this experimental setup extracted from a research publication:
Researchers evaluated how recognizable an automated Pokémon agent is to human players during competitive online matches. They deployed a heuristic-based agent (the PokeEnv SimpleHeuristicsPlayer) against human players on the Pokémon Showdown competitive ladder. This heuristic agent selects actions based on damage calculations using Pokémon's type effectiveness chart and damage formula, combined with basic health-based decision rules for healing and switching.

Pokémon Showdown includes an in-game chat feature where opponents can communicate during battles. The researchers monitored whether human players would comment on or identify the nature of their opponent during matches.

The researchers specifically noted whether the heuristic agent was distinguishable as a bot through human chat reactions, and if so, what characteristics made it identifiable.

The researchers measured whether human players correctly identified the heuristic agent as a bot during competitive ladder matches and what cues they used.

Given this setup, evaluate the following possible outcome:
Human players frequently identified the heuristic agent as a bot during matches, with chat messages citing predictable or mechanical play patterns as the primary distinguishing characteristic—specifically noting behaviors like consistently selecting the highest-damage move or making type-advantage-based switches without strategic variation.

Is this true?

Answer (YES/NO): YES